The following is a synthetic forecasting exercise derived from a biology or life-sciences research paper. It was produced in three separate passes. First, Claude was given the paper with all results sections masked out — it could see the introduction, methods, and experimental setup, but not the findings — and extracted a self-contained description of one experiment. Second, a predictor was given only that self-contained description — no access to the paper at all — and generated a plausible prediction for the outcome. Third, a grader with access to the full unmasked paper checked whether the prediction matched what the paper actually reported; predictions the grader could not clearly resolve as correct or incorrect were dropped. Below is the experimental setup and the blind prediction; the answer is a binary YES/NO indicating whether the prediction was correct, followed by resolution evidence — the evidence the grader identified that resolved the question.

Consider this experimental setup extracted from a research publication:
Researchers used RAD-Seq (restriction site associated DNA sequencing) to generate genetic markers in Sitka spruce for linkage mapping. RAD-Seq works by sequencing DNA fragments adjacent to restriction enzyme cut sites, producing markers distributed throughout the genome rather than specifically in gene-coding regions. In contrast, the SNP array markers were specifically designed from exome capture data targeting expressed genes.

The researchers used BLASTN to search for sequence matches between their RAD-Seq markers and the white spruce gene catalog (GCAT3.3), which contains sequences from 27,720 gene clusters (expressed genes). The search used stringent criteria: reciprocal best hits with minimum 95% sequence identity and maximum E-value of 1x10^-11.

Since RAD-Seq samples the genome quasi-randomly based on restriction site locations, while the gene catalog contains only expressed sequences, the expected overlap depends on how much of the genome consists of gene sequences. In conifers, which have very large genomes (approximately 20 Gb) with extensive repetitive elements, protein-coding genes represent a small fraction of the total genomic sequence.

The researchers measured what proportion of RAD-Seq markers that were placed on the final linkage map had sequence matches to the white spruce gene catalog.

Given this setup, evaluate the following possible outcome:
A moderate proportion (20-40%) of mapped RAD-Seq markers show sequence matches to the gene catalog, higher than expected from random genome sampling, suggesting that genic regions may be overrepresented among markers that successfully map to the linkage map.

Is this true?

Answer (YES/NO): NO